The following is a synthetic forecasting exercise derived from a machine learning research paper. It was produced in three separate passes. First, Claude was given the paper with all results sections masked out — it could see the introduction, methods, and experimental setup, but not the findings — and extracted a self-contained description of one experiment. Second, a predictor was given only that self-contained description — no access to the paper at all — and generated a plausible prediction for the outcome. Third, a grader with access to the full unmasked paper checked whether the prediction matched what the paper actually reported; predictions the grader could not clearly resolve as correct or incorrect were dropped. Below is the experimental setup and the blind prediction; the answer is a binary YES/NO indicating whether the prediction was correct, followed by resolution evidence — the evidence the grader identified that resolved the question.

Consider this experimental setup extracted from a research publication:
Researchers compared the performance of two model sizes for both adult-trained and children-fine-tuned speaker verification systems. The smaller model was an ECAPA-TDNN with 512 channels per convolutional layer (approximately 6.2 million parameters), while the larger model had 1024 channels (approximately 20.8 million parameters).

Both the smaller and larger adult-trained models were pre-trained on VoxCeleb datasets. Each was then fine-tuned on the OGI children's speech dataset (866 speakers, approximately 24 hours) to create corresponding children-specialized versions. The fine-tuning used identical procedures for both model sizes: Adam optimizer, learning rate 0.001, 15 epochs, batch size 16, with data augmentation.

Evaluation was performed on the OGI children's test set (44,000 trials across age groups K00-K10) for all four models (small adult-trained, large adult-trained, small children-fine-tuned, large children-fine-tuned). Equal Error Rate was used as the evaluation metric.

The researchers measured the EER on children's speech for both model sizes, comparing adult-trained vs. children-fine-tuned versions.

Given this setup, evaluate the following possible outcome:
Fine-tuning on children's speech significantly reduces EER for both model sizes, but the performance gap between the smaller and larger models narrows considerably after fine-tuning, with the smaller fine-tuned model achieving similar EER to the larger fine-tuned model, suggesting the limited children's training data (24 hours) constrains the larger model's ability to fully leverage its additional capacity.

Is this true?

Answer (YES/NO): YES